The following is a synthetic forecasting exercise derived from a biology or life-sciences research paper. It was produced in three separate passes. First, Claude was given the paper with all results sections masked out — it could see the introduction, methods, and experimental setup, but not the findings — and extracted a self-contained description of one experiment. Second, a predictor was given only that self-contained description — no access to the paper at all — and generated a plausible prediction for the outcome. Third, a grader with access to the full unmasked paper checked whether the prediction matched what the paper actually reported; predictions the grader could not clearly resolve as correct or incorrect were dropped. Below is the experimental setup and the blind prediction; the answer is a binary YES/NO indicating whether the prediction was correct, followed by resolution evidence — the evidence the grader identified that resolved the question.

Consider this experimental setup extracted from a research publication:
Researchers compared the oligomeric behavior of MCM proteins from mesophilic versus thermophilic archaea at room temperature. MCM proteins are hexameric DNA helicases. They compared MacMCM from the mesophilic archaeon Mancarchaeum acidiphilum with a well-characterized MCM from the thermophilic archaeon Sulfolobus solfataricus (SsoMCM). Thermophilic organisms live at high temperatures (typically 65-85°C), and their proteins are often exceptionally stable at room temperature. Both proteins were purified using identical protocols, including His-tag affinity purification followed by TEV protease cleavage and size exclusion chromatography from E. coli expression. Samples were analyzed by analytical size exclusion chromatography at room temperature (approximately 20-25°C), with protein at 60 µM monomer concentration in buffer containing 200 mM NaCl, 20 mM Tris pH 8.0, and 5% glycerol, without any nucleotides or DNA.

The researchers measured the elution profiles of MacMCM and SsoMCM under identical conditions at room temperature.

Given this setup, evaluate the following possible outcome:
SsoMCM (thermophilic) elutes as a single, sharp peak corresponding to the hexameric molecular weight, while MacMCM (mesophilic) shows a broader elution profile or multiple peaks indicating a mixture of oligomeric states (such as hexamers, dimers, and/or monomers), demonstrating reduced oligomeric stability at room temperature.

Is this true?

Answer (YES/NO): YES